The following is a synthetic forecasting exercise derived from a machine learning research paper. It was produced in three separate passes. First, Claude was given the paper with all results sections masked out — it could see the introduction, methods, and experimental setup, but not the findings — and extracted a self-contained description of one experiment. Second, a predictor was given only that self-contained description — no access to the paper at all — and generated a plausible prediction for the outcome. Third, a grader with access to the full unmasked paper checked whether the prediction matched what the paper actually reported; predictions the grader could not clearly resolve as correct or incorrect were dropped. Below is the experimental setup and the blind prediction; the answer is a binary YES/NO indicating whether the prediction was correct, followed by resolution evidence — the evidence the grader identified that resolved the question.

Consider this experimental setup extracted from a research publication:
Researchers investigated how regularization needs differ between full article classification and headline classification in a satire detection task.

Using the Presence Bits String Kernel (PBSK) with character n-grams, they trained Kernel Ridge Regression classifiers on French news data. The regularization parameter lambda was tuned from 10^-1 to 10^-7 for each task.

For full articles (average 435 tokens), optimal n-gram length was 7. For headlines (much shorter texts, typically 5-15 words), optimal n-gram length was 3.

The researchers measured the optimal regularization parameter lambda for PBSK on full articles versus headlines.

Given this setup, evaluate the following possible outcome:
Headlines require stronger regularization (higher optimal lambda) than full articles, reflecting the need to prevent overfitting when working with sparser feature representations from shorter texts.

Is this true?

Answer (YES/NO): NO